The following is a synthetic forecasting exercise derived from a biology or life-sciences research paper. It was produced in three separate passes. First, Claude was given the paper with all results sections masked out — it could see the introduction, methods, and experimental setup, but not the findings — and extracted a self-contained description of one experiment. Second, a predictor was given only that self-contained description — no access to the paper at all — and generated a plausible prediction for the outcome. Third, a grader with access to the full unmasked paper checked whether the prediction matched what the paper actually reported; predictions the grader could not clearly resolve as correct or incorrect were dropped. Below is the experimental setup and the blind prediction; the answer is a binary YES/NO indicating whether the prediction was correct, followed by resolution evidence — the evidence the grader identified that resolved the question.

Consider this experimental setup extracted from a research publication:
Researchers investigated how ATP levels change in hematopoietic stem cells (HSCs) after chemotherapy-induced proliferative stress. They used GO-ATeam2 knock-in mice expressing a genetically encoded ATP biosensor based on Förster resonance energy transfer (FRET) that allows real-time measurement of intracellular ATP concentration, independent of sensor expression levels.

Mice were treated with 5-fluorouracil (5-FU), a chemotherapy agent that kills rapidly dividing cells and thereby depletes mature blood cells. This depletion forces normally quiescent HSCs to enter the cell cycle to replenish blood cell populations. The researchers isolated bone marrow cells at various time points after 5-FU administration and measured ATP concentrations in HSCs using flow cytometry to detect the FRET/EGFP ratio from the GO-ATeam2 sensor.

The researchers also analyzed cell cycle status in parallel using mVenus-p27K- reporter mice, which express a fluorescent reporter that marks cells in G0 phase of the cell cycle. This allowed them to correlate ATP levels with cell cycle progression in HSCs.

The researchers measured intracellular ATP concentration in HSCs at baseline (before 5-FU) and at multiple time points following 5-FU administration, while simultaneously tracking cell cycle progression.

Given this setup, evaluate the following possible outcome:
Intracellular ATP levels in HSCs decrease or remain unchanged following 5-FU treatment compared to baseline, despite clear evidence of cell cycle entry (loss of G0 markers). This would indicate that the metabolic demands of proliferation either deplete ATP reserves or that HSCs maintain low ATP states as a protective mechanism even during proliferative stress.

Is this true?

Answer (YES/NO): YES